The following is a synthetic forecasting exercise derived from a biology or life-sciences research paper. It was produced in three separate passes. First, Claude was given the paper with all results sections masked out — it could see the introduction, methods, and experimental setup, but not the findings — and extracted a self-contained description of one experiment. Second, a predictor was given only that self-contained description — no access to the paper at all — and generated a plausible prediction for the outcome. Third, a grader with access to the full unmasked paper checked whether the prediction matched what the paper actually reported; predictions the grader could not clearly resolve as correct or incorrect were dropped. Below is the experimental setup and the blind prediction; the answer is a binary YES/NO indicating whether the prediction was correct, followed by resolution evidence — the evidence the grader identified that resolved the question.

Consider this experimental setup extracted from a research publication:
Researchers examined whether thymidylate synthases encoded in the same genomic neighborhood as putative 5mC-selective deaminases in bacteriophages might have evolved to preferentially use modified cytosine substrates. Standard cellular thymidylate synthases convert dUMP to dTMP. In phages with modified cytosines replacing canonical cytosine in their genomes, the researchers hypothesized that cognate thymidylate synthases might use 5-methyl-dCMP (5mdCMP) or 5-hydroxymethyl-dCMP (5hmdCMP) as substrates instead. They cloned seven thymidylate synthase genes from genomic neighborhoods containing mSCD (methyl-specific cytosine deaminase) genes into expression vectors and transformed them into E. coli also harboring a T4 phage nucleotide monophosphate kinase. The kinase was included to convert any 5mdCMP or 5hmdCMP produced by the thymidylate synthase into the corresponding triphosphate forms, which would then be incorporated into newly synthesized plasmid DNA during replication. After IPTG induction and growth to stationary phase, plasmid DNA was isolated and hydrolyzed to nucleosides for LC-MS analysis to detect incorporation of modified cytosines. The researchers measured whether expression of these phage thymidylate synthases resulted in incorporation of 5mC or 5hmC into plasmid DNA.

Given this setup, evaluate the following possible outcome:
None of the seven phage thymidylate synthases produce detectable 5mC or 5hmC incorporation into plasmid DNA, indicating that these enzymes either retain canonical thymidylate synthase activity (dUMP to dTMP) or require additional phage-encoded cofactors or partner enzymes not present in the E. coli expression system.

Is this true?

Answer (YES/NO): NO